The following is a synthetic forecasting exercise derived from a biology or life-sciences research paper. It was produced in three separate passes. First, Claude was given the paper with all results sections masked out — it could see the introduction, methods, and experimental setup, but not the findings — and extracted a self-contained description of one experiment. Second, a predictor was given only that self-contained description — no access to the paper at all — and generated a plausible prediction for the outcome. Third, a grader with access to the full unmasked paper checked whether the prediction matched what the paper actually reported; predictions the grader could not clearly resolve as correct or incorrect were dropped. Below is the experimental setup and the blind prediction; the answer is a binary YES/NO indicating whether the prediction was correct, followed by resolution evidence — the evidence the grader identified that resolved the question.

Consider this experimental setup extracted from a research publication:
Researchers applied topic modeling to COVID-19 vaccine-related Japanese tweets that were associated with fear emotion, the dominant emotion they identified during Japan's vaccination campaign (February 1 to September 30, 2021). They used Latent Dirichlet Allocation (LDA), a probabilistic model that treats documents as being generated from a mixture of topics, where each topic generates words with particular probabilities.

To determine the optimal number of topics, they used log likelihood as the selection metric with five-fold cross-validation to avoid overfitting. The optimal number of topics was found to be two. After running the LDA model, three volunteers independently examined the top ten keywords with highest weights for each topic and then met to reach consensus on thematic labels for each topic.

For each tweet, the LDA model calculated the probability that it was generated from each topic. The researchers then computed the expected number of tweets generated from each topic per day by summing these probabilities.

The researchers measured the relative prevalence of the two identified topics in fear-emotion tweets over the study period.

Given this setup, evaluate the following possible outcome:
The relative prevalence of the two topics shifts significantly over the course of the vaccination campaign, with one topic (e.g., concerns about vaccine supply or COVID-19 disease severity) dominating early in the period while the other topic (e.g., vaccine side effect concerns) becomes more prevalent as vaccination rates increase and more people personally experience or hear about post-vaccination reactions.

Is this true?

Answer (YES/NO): NO